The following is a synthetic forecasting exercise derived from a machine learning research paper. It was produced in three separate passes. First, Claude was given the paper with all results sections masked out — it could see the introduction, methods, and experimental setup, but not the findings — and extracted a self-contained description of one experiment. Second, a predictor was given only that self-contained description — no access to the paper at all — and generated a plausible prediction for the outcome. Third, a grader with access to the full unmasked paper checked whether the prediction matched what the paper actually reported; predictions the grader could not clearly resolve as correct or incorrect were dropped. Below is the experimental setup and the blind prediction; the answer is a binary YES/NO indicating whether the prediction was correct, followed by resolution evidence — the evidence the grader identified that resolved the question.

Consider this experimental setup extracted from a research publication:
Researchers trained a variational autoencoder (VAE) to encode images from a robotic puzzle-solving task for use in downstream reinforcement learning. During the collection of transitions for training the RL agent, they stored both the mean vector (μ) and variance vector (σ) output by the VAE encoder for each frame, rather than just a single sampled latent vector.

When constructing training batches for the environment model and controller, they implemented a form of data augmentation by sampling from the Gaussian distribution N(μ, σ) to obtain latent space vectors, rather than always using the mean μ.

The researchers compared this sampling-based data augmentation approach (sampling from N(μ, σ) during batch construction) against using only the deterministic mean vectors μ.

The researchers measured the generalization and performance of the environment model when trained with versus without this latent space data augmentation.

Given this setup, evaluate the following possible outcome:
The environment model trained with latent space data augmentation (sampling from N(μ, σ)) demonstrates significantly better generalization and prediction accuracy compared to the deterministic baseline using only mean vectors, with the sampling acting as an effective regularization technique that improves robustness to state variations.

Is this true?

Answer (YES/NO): YES